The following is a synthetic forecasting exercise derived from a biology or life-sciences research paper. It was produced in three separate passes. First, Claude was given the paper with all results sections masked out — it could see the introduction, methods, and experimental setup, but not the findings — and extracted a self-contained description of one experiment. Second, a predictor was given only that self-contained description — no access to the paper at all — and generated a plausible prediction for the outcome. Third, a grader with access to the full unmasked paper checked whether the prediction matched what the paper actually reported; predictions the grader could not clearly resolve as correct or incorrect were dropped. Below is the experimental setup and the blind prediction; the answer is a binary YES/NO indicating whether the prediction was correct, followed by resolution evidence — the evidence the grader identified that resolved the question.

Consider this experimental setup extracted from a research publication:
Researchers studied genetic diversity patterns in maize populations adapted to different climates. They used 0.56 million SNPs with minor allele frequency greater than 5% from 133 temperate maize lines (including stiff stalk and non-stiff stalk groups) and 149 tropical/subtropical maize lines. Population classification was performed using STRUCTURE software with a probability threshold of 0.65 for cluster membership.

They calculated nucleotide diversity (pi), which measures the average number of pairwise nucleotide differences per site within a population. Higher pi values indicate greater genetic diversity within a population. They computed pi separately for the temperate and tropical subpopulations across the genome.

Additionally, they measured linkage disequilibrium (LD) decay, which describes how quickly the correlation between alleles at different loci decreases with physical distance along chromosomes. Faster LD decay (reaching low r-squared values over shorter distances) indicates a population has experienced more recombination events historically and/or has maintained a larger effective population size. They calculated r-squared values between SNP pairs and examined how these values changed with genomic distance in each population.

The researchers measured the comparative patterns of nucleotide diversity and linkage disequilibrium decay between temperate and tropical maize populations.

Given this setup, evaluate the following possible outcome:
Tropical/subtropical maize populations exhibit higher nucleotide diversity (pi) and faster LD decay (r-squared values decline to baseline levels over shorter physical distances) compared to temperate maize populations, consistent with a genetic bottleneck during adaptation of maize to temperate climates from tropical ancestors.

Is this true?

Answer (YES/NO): YES